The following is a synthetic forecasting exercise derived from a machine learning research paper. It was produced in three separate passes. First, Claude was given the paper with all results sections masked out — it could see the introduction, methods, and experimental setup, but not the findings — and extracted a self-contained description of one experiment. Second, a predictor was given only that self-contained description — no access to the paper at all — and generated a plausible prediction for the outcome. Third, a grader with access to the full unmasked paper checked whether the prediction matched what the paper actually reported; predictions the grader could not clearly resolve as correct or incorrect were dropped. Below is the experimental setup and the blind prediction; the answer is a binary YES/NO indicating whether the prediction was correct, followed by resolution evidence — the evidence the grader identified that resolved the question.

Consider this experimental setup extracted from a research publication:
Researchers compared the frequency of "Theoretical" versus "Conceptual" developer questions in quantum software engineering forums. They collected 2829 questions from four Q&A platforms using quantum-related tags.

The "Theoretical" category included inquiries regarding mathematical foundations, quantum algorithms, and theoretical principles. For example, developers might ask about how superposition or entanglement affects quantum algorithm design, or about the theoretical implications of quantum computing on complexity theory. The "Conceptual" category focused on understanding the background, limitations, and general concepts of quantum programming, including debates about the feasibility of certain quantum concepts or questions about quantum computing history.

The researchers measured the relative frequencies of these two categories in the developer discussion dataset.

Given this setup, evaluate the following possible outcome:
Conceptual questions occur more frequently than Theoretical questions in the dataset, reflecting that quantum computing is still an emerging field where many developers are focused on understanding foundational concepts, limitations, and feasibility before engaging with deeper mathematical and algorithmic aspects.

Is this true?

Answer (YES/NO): YES